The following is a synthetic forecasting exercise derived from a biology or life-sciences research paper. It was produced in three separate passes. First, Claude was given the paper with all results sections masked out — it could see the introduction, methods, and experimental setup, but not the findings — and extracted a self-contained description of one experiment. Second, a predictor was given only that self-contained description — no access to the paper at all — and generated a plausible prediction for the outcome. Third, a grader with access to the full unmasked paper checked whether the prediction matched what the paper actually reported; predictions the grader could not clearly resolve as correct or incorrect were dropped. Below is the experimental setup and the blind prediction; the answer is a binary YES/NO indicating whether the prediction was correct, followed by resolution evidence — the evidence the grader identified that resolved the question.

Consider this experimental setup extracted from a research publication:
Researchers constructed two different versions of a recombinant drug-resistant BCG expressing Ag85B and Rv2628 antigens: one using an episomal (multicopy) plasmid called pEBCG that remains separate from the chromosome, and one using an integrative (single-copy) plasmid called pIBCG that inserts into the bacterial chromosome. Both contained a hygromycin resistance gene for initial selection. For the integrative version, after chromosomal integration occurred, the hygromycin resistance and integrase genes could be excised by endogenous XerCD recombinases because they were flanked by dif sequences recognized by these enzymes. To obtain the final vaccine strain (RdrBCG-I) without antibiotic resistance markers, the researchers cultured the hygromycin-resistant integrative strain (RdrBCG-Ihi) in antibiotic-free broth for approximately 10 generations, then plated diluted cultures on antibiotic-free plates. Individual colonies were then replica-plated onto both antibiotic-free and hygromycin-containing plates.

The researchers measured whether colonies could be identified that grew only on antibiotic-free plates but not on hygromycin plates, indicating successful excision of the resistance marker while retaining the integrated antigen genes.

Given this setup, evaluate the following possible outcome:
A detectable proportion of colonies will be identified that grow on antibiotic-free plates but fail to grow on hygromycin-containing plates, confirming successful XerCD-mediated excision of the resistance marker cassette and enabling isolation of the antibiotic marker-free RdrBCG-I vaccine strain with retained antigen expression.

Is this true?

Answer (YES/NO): YES